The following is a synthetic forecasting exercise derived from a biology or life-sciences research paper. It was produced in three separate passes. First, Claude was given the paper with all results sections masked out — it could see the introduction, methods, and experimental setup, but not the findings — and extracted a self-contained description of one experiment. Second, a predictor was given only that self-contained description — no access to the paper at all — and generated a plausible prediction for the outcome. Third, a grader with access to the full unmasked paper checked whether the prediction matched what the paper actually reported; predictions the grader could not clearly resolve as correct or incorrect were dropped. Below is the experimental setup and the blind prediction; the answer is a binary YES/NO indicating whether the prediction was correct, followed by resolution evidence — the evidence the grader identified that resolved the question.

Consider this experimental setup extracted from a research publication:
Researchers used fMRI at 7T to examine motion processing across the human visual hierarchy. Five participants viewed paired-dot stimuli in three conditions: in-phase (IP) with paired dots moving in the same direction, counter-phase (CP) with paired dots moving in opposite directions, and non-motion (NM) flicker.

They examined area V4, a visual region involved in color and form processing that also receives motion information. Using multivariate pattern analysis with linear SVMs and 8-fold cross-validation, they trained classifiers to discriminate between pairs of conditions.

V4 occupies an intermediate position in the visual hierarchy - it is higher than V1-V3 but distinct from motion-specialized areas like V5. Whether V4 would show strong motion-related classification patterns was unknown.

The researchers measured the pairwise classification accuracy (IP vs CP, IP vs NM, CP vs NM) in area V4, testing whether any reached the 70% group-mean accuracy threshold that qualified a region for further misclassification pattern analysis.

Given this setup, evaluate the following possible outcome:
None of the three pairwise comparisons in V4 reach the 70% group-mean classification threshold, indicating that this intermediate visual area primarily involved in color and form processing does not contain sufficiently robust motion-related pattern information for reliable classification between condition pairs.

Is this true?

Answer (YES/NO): YES